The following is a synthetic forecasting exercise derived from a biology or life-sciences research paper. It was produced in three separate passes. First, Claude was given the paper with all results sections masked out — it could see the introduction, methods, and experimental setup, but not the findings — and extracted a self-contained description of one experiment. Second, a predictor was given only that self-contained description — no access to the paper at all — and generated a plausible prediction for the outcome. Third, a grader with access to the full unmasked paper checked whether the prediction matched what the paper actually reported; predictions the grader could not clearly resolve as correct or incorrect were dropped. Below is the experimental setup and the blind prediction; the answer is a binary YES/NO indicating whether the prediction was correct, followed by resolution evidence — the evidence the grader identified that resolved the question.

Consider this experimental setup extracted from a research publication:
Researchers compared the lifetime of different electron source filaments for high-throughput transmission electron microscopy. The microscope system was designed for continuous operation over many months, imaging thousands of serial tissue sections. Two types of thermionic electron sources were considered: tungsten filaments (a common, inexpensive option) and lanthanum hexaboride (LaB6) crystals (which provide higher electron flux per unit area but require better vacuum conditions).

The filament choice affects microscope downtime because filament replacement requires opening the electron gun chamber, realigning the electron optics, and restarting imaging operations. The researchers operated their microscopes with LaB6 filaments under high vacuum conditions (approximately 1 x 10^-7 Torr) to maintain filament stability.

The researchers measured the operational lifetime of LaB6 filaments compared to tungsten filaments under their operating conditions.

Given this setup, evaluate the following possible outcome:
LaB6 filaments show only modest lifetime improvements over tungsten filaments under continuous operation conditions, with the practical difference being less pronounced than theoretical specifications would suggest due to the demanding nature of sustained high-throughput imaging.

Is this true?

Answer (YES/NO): NO